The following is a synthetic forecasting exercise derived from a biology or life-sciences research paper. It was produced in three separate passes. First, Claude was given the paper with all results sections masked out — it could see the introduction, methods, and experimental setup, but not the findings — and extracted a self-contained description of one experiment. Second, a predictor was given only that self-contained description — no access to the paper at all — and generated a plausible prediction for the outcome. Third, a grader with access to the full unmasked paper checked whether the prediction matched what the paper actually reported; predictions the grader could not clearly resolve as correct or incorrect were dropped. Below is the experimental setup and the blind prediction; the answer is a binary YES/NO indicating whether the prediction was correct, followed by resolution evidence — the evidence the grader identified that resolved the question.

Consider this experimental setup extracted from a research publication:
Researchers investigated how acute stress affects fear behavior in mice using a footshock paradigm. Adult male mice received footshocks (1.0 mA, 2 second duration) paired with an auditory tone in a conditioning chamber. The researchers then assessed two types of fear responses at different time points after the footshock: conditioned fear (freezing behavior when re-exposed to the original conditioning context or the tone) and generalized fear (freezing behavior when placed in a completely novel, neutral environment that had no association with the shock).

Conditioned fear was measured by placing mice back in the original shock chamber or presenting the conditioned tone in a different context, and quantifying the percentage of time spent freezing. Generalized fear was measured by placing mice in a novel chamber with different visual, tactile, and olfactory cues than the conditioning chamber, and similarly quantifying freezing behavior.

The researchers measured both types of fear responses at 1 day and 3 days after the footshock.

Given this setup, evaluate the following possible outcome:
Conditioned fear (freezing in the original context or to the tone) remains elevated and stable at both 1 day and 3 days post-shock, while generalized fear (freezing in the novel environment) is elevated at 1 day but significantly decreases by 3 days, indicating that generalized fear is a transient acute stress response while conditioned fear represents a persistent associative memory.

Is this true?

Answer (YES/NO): NO